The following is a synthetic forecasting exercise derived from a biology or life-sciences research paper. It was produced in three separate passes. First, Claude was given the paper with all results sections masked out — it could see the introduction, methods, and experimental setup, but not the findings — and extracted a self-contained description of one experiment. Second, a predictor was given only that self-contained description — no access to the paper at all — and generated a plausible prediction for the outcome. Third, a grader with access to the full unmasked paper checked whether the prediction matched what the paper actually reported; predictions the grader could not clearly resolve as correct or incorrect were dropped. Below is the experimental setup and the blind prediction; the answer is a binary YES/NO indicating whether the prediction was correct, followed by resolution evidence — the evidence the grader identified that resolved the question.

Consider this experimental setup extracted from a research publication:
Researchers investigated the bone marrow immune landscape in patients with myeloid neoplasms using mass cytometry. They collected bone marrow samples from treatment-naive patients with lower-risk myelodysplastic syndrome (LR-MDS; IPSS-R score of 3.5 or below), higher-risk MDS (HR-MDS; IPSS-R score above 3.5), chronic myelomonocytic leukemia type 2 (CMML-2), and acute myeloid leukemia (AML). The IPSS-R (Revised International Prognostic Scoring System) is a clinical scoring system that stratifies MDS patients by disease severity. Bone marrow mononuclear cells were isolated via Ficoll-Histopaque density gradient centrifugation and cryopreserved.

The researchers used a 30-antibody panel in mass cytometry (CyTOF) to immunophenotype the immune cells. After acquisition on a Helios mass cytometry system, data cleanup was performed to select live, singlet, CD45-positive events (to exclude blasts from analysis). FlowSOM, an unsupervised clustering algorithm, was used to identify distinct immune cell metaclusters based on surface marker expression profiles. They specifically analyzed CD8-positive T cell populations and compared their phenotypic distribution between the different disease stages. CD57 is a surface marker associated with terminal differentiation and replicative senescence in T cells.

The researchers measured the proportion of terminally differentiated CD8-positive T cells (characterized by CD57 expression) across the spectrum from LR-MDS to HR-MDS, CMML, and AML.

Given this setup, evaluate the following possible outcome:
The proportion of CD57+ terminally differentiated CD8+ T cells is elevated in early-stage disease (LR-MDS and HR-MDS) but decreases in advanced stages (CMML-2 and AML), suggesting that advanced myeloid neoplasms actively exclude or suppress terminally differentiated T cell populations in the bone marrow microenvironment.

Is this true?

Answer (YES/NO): NO